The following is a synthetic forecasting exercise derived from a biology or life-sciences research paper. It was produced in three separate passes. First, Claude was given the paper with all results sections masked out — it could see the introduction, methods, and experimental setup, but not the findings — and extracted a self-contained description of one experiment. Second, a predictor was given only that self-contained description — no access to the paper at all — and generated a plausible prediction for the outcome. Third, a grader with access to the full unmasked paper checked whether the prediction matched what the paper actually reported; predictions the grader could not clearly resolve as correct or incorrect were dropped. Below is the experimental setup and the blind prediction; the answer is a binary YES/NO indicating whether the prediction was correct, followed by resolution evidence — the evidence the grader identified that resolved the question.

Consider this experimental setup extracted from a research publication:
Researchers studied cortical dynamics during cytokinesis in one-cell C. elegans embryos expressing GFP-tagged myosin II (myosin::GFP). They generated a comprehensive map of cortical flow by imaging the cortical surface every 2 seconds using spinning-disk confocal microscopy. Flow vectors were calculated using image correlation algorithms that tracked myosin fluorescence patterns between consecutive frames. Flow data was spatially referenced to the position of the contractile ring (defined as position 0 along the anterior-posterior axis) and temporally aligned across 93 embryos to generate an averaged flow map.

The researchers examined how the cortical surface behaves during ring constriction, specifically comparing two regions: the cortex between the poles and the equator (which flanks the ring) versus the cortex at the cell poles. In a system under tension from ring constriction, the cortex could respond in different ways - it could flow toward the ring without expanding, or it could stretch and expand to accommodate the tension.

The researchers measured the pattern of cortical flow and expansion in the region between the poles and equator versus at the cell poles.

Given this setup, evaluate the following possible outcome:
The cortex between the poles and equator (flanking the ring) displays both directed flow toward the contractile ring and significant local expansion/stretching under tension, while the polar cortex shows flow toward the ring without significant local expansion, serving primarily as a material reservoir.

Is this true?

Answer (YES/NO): NO